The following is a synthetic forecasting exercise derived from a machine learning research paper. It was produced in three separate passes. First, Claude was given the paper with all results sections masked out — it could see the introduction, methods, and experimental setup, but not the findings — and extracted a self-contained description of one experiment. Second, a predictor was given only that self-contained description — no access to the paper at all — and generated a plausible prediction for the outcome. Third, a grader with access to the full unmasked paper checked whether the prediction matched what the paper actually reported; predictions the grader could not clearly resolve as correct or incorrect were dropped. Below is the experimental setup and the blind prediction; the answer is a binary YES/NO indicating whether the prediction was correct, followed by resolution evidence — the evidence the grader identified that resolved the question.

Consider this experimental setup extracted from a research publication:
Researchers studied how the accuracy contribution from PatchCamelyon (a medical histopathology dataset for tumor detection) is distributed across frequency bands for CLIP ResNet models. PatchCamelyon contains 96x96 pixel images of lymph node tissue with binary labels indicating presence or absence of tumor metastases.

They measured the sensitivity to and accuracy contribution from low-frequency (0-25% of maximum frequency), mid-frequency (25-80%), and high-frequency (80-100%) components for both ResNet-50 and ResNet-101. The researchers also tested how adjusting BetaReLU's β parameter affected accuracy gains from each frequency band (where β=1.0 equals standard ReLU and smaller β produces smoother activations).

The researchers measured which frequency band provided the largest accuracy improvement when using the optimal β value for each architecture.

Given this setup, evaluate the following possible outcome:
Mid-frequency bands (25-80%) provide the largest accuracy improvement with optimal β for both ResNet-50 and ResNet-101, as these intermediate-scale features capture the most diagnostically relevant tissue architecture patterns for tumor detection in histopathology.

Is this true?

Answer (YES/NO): NO